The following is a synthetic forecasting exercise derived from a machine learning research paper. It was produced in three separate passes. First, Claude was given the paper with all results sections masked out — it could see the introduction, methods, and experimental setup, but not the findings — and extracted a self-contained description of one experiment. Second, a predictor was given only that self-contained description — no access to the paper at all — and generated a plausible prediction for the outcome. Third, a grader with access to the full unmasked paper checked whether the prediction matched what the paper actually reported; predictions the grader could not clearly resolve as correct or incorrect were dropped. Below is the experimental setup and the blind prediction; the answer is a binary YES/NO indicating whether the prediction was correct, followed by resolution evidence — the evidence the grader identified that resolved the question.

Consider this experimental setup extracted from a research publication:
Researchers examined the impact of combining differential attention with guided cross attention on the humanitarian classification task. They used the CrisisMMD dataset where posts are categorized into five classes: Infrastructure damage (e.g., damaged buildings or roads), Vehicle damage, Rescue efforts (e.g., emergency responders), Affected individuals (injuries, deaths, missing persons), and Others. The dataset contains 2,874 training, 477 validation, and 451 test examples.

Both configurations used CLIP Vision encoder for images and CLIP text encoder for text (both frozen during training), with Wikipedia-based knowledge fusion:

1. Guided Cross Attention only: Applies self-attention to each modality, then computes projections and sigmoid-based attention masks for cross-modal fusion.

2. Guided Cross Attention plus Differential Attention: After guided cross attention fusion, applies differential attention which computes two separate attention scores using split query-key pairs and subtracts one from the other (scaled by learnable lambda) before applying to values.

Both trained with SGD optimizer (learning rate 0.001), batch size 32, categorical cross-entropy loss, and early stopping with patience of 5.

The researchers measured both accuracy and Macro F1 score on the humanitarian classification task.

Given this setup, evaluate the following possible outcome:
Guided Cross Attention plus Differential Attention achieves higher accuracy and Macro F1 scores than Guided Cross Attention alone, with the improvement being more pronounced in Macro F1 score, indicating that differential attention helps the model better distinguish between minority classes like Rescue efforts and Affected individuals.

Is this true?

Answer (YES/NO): NO